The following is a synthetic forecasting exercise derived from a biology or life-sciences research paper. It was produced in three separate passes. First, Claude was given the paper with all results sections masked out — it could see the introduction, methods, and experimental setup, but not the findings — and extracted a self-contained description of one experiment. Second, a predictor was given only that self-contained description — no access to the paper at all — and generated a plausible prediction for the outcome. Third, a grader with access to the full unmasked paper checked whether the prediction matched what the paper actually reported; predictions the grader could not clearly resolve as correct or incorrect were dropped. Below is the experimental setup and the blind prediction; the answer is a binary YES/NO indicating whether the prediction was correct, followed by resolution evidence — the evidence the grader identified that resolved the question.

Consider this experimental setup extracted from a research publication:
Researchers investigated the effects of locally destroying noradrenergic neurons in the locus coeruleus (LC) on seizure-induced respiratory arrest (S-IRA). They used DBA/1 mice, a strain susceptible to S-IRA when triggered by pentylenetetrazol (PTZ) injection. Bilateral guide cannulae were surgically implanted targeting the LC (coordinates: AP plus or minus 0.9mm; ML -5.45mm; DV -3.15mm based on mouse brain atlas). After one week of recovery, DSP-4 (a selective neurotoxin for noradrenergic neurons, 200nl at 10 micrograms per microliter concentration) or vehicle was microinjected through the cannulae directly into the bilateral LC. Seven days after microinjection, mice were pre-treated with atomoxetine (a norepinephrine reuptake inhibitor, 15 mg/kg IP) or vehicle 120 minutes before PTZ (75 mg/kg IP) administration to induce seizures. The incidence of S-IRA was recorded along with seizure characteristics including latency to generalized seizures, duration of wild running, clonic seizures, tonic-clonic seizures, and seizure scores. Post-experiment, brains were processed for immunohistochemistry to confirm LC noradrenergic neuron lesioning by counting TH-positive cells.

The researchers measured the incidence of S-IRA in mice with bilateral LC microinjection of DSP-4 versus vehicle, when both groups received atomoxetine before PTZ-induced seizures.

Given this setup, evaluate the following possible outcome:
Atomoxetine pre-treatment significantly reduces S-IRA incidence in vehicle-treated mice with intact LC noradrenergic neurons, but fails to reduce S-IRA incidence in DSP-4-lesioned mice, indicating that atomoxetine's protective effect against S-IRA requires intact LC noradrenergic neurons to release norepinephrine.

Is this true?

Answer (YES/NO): YES